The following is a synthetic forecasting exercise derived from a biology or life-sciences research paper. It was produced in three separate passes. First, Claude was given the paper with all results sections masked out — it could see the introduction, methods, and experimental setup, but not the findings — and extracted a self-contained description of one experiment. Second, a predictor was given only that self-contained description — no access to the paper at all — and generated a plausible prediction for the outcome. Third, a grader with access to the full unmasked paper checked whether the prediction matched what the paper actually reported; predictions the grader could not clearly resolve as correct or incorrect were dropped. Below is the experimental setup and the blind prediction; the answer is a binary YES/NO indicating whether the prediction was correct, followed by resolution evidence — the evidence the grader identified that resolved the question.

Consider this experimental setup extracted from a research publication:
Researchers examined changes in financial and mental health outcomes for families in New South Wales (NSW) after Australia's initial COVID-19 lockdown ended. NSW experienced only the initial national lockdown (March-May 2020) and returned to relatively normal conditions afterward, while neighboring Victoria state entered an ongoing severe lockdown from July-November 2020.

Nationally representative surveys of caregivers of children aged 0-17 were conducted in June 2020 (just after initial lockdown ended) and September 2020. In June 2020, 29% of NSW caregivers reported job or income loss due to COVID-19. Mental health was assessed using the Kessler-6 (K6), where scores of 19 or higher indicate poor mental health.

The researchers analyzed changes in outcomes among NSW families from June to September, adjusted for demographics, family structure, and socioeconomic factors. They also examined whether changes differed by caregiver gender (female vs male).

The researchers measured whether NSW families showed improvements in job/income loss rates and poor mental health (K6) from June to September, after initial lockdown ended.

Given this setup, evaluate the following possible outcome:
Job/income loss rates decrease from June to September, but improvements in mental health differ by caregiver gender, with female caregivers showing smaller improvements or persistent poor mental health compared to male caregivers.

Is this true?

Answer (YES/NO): NO